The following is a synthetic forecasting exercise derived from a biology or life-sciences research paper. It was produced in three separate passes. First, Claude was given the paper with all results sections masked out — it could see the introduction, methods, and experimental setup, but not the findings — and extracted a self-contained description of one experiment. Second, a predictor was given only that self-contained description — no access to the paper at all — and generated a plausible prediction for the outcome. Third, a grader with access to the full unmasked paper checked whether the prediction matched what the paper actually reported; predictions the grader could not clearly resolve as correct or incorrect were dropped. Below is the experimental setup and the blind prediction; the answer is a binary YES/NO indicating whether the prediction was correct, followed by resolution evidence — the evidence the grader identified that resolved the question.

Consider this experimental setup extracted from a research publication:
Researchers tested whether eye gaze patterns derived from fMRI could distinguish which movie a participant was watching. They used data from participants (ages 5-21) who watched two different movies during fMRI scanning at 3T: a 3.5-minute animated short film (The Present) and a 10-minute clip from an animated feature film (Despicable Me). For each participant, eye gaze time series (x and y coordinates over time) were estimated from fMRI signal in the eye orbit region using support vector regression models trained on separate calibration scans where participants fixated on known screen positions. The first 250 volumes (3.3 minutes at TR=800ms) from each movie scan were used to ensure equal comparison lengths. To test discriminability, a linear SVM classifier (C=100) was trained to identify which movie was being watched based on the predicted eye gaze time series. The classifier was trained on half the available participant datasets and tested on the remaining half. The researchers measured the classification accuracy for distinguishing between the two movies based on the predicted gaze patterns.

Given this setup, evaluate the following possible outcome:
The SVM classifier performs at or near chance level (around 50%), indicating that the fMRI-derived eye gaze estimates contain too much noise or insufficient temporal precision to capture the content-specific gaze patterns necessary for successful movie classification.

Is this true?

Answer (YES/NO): NO